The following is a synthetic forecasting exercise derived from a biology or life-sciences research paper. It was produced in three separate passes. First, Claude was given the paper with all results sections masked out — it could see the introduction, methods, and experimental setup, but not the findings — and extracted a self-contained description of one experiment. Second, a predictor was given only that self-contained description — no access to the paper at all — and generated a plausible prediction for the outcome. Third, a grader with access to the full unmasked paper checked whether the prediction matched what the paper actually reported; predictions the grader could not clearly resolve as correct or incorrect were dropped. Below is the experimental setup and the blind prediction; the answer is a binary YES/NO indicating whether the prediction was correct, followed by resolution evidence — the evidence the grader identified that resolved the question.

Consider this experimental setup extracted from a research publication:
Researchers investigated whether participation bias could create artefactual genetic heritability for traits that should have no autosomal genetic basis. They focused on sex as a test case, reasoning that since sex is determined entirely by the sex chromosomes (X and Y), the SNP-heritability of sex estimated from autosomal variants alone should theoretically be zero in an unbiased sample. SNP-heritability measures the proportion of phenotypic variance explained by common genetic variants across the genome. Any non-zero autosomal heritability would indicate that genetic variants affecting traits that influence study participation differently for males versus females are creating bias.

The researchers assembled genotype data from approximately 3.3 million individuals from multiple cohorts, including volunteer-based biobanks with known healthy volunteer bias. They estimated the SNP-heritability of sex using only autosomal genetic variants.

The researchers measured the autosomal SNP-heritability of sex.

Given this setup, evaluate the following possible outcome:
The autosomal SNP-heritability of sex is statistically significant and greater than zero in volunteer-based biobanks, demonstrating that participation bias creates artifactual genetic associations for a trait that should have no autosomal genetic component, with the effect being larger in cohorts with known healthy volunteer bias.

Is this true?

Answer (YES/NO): YES